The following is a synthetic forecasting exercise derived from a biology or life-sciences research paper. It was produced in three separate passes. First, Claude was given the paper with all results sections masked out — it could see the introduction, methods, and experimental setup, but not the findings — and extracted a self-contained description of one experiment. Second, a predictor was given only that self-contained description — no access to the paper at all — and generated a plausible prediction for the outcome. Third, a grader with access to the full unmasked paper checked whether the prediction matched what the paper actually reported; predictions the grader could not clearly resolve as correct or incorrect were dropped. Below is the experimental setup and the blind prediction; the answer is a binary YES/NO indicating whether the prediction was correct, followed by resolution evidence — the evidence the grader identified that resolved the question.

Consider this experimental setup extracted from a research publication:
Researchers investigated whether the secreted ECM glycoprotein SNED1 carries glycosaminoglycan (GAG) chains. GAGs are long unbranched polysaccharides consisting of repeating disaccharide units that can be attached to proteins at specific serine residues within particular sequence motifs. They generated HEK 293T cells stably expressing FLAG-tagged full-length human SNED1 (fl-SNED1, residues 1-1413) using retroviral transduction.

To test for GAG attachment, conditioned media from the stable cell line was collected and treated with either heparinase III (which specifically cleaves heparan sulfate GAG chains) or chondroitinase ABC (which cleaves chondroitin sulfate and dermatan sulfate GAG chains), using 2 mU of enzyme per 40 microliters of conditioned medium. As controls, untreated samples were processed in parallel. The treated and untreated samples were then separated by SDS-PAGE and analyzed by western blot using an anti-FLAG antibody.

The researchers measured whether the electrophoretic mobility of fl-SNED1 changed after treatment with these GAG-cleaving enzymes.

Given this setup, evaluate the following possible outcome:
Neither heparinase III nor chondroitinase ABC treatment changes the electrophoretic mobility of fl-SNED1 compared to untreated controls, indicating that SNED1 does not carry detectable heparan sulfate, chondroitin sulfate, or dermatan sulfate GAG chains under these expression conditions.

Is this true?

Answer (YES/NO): YES